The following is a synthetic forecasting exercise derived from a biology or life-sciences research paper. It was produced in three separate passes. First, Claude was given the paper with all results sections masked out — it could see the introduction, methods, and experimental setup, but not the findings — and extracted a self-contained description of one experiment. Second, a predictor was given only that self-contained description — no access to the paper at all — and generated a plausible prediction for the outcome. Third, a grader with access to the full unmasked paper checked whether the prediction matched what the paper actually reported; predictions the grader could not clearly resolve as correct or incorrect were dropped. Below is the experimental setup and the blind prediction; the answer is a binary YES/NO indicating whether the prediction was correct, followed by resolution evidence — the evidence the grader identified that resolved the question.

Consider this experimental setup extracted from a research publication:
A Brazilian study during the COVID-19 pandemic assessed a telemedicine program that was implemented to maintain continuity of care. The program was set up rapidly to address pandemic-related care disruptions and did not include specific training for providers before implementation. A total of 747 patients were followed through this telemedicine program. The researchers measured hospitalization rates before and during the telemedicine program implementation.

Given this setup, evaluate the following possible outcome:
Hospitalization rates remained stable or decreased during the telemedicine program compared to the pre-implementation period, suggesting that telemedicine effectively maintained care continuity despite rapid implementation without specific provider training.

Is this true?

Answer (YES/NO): NO